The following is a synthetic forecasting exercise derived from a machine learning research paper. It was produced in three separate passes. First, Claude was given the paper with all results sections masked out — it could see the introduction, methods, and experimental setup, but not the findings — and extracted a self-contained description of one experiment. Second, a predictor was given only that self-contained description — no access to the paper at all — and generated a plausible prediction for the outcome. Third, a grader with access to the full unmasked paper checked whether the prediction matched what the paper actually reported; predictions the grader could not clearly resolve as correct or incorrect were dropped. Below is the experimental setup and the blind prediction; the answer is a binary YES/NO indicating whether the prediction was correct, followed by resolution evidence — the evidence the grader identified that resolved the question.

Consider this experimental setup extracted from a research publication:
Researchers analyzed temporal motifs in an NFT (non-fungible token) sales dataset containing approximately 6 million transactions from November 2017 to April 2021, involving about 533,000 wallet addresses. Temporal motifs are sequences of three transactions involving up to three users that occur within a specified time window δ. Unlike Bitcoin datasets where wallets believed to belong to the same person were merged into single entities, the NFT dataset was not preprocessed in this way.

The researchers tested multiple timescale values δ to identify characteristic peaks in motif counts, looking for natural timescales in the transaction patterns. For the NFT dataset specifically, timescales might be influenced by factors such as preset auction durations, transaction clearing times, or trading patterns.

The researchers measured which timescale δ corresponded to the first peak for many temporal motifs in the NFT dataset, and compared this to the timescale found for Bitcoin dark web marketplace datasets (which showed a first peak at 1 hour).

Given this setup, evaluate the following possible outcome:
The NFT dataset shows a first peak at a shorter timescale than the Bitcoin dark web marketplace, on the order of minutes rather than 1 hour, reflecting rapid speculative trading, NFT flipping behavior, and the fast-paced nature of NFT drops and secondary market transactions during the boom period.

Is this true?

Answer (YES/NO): NO